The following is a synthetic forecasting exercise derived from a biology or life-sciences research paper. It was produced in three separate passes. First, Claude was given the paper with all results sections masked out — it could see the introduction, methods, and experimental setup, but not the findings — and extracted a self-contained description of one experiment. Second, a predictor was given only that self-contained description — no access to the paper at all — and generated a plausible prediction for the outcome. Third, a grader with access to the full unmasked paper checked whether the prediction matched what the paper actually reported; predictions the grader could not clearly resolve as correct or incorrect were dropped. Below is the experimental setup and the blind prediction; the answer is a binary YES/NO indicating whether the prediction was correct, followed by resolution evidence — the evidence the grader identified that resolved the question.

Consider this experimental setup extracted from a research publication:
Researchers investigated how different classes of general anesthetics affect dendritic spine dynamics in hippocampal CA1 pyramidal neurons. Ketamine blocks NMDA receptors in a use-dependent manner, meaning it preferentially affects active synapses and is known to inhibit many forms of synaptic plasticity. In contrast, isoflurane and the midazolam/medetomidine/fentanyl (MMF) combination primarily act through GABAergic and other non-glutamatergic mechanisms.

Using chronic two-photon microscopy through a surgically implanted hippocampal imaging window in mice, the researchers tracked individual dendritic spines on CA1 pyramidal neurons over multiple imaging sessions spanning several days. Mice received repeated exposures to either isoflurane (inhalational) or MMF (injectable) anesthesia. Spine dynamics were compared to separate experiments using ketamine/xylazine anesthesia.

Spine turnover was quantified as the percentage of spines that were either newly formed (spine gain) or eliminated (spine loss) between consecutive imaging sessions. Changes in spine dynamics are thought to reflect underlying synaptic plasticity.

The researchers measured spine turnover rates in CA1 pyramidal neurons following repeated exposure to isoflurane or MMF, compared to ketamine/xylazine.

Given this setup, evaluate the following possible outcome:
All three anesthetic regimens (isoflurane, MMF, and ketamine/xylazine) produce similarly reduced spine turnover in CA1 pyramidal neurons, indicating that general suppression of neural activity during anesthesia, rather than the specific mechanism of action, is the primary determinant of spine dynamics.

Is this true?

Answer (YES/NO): NO